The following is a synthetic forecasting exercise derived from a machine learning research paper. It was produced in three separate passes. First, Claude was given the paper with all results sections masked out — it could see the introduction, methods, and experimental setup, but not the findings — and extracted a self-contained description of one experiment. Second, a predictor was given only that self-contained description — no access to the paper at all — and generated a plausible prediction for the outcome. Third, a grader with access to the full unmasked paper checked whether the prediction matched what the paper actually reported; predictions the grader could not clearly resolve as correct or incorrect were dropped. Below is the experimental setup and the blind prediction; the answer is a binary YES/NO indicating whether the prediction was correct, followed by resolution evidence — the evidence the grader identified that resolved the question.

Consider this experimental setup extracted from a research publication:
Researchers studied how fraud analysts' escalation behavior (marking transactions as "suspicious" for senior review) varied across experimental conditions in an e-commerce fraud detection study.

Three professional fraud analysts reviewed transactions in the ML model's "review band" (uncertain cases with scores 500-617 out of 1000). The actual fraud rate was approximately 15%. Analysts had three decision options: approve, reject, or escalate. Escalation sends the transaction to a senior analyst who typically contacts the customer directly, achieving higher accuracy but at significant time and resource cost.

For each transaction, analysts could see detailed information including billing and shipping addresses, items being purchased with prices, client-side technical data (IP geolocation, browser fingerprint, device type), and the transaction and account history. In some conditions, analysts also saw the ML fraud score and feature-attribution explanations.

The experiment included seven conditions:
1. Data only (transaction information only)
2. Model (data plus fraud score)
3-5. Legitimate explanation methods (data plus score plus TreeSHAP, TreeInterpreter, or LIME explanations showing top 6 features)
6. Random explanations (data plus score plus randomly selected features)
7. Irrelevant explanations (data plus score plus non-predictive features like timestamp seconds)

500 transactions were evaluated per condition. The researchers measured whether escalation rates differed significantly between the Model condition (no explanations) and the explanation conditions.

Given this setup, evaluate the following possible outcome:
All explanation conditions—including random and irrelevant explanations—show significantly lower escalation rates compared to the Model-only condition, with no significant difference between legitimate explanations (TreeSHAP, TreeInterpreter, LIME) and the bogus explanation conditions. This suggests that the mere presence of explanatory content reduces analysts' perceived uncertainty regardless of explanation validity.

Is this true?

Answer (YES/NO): NO